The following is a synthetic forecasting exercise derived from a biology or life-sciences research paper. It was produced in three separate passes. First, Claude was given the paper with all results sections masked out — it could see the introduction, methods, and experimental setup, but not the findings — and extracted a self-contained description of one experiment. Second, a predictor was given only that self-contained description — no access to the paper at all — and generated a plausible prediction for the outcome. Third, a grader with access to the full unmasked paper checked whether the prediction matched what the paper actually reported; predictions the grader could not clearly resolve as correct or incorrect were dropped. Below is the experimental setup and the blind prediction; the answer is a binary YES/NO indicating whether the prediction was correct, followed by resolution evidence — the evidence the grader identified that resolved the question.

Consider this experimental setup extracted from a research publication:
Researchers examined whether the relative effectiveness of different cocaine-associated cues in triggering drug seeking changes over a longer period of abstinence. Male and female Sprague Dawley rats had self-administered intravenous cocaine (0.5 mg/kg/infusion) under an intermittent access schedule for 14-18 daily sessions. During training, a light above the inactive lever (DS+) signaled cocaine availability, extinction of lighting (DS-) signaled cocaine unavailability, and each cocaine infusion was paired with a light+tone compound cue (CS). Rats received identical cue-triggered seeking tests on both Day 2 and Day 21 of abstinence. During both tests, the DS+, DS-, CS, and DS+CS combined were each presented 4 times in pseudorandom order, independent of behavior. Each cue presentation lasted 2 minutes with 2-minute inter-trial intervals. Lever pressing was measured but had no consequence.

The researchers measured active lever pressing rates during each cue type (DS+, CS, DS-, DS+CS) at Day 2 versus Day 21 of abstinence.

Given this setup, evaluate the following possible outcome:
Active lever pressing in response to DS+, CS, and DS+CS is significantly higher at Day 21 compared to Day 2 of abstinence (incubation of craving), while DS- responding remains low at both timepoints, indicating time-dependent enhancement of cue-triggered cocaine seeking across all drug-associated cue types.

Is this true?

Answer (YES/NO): NO